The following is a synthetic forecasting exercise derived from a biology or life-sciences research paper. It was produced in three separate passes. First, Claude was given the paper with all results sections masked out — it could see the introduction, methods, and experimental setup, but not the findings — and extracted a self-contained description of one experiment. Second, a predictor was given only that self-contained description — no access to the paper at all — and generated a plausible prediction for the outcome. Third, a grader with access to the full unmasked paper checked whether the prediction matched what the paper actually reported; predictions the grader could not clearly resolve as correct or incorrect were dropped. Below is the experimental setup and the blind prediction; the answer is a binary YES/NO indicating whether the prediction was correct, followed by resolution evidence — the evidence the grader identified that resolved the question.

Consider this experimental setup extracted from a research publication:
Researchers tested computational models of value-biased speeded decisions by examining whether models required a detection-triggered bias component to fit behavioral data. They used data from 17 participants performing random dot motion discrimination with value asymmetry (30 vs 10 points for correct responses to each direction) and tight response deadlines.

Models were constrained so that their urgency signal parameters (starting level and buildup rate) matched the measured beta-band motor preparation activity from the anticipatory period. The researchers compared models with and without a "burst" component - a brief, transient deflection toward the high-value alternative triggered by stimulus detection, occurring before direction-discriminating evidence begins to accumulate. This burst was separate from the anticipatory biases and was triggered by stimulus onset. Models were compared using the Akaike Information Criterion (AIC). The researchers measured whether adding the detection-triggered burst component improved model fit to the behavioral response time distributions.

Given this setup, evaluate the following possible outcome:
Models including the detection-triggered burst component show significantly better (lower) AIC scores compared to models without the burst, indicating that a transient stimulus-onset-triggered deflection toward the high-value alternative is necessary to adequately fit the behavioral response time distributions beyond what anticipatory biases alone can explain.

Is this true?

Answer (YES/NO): YES